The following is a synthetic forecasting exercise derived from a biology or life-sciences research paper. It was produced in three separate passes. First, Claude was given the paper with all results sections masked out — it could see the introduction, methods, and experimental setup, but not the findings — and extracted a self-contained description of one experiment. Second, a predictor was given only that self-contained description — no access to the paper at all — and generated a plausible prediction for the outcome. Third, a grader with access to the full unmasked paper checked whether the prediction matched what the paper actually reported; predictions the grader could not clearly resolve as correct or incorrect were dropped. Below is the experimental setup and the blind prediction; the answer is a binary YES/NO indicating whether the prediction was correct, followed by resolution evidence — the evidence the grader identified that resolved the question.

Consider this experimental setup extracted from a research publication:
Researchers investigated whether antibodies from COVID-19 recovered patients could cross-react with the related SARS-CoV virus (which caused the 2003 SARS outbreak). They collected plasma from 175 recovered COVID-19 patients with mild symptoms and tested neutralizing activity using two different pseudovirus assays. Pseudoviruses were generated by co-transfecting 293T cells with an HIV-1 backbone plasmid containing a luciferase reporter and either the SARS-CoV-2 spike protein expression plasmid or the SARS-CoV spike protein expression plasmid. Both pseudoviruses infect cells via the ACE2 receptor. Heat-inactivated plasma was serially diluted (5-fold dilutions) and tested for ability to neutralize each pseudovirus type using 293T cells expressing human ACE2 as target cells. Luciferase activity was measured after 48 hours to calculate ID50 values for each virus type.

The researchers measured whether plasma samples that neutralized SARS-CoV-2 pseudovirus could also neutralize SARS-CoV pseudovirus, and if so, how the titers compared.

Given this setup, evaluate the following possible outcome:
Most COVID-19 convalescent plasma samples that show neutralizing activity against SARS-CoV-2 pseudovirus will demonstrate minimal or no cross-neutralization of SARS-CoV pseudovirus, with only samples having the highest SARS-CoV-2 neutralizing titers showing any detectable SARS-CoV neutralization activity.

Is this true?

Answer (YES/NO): NO